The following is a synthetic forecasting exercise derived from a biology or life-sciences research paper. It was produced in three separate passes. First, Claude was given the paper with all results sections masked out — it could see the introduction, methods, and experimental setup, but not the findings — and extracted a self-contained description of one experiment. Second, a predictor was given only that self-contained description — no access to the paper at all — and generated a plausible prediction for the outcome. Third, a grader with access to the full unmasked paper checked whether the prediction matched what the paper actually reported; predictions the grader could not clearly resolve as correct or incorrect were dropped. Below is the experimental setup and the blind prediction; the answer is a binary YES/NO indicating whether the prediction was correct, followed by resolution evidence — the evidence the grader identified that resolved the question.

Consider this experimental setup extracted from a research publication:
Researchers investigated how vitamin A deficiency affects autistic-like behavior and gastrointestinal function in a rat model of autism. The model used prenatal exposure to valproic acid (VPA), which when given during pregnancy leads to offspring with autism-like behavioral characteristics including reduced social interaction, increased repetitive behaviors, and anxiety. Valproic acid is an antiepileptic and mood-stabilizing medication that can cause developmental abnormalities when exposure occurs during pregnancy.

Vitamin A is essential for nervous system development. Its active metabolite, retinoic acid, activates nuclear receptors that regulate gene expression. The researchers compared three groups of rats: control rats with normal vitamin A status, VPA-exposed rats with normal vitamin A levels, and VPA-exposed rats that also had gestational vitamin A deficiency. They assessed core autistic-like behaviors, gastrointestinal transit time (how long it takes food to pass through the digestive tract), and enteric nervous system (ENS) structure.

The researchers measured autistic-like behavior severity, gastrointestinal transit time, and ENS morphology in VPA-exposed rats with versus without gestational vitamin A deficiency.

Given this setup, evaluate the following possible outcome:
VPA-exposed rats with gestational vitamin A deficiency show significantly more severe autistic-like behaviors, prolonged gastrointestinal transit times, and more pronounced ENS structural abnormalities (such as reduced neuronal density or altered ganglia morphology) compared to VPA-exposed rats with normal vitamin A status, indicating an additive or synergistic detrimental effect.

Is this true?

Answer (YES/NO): YES